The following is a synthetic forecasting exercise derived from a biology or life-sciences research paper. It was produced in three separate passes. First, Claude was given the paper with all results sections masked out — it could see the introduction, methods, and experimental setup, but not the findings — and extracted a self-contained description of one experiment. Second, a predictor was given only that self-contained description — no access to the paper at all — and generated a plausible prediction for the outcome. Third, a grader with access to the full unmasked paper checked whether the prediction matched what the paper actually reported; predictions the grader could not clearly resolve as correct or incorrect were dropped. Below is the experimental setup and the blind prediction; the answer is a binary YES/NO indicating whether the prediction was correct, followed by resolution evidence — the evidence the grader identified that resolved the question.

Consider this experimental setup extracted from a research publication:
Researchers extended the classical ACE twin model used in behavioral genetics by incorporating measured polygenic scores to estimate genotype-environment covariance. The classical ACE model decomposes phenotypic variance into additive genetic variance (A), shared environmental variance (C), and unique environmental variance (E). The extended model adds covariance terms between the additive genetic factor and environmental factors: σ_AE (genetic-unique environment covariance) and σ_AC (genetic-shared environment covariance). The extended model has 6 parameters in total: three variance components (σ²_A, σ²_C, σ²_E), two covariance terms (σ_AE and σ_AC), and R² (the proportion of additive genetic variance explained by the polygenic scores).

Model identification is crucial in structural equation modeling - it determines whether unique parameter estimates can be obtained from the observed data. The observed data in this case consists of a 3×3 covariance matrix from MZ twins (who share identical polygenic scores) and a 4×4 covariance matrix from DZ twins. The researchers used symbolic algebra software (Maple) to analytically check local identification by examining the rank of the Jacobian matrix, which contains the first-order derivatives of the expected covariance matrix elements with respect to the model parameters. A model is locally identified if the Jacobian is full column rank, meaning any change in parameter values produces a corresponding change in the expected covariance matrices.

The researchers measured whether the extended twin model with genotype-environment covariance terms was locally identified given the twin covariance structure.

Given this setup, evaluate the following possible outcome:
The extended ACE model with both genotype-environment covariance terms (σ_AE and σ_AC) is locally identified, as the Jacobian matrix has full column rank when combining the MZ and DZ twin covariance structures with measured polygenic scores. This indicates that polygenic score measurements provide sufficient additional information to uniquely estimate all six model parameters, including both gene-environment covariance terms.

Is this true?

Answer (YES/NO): YES